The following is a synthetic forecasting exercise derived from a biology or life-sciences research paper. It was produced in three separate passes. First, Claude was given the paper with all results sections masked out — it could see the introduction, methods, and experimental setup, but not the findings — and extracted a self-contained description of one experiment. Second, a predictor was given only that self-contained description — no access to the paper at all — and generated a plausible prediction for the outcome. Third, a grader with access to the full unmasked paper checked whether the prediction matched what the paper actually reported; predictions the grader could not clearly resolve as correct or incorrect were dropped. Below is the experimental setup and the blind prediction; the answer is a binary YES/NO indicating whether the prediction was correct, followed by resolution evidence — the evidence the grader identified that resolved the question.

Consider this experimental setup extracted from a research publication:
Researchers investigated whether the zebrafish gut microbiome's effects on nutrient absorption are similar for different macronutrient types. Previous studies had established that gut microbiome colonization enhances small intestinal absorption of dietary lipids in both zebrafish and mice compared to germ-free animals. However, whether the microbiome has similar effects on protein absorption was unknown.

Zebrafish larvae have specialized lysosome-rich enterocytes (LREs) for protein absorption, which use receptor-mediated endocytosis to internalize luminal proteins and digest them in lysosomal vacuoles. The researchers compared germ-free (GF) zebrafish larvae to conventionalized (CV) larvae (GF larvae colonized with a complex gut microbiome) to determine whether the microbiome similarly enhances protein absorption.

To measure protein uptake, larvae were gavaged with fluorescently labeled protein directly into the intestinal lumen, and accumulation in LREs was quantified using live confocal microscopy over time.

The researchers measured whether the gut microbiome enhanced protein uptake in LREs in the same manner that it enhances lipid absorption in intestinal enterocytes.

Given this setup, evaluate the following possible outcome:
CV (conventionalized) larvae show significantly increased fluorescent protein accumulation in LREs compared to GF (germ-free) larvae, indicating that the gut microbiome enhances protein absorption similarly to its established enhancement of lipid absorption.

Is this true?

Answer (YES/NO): NO